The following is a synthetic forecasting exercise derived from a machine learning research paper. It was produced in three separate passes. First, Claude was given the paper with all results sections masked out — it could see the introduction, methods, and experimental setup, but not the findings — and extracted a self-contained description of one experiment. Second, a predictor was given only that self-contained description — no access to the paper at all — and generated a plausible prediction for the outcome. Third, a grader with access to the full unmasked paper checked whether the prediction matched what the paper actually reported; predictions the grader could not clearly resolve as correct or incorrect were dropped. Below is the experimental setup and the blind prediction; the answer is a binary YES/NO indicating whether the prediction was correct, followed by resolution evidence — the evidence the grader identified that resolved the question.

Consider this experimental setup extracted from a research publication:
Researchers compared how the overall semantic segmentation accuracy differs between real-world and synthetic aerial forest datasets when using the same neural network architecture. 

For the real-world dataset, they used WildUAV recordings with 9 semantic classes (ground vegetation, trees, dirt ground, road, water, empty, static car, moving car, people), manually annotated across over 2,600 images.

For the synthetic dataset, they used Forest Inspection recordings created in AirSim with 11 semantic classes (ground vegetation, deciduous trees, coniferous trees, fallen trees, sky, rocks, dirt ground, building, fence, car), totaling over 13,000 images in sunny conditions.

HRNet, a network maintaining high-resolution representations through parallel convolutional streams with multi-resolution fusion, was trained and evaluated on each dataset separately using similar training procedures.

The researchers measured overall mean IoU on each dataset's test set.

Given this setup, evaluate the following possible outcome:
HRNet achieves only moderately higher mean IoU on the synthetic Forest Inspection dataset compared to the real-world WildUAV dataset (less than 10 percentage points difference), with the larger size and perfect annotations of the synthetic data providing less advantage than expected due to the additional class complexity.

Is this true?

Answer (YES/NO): NO